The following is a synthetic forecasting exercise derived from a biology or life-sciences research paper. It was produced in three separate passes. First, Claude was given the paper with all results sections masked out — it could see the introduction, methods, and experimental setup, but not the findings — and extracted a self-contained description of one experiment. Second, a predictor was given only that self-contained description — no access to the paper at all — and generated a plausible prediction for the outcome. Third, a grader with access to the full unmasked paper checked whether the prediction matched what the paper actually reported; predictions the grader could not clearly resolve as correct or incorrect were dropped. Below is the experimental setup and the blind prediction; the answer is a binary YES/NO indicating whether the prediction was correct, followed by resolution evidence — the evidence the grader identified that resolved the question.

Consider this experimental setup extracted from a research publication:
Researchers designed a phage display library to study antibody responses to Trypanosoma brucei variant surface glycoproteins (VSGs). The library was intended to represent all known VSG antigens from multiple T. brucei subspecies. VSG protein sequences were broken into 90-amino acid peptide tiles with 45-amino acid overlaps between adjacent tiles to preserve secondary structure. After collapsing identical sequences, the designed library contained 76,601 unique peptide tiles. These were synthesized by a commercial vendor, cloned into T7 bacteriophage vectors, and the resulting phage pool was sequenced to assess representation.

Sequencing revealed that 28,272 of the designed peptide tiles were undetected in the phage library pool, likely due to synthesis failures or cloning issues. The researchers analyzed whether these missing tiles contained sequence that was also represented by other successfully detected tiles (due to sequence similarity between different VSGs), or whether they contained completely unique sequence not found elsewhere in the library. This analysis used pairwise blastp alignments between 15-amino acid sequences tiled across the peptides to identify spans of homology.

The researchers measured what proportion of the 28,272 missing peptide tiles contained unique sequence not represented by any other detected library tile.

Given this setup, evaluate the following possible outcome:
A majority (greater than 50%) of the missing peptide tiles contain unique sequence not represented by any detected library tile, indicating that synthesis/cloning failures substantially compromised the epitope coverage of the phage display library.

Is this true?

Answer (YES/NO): NO